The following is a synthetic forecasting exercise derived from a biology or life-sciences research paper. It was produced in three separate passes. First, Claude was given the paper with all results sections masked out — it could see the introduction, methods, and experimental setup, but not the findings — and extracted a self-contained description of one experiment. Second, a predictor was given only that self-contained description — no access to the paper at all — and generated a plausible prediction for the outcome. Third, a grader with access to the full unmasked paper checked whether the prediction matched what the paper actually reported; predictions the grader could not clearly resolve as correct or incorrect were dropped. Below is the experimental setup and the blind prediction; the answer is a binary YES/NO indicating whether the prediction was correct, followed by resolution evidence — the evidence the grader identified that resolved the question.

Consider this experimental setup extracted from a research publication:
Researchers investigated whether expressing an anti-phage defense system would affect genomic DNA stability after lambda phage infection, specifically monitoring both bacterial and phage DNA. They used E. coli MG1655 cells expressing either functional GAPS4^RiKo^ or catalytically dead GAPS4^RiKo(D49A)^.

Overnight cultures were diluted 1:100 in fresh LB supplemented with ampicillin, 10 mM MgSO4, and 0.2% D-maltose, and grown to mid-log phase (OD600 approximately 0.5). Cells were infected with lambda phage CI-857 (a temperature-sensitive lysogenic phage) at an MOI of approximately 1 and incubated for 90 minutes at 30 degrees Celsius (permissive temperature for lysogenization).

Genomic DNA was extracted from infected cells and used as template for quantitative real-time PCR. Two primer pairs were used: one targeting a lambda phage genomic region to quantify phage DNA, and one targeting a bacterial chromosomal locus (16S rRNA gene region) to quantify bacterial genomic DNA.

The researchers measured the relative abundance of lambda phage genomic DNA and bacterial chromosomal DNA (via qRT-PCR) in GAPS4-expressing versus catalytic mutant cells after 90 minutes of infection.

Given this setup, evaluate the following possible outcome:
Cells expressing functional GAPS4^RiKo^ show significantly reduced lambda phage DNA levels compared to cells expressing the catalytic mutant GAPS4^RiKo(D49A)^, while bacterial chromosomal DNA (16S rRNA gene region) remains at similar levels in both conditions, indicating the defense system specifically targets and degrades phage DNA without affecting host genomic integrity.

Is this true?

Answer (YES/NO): NO